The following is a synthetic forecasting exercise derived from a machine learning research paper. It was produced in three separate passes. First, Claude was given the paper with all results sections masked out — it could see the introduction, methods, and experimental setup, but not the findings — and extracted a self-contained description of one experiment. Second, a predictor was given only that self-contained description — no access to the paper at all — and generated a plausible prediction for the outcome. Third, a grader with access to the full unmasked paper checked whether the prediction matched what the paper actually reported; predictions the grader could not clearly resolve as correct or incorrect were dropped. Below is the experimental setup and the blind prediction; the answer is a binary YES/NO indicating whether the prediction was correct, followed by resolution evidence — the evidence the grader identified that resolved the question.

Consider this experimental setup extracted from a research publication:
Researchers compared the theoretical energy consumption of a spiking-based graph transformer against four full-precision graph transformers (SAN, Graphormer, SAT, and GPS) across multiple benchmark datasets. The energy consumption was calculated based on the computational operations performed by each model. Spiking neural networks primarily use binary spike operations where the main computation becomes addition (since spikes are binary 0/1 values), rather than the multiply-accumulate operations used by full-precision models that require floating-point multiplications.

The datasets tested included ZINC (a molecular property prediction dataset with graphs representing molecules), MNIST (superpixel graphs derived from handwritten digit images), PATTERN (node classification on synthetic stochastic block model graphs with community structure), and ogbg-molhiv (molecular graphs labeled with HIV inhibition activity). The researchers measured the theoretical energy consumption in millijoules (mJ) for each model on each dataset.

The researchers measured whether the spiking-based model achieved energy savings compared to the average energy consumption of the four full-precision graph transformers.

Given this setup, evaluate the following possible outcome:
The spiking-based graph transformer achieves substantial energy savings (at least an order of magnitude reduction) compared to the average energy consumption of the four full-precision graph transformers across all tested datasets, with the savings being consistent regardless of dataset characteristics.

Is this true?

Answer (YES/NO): NO